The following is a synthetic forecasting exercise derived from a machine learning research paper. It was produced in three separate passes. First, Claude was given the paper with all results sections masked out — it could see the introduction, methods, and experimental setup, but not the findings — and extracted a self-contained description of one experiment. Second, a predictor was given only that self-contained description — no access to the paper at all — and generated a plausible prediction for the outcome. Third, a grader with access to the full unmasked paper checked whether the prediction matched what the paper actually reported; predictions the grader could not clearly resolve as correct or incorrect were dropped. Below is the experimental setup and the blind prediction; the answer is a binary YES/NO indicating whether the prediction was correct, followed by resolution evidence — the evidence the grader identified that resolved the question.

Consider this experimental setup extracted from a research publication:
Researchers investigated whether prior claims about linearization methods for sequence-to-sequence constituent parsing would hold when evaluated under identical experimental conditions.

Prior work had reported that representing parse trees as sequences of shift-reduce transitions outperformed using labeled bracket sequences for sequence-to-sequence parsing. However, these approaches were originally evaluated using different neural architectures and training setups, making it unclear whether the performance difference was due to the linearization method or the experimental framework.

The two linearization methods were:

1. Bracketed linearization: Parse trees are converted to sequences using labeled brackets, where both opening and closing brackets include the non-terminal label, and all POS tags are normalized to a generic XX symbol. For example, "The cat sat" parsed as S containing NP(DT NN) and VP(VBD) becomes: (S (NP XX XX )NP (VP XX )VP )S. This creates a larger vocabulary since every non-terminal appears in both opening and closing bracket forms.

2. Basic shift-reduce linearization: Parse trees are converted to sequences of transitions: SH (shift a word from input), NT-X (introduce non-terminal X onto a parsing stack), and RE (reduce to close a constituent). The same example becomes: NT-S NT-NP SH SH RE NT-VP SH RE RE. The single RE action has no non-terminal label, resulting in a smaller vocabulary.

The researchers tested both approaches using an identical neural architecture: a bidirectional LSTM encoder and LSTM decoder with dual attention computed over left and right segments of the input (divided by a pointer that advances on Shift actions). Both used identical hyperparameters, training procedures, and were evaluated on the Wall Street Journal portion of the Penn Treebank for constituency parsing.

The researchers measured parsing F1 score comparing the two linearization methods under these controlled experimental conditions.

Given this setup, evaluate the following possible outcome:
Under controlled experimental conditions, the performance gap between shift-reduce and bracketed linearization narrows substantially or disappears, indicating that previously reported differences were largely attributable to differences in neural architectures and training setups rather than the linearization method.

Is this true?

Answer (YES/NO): YES